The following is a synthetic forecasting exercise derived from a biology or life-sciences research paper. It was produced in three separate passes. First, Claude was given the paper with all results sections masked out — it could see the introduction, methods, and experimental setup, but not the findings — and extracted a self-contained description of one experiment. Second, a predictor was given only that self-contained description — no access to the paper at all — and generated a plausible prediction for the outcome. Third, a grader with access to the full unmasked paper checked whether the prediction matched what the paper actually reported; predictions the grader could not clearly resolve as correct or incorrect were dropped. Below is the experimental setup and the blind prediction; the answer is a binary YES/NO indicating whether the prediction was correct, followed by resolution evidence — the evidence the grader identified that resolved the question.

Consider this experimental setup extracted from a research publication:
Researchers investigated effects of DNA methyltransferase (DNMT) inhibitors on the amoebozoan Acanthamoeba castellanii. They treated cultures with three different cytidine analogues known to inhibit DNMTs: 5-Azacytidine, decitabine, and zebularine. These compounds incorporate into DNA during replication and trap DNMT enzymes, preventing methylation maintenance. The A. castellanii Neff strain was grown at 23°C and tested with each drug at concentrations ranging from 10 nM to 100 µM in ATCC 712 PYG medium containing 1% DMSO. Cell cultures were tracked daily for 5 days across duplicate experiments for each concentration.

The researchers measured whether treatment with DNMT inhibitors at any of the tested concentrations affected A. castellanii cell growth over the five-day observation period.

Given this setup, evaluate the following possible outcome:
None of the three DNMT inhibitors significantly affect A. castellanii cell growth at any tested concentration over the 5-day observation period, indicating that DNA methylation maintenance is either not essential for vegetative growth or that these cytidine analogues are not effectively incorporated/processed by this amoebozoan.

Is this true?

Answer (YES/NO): YES